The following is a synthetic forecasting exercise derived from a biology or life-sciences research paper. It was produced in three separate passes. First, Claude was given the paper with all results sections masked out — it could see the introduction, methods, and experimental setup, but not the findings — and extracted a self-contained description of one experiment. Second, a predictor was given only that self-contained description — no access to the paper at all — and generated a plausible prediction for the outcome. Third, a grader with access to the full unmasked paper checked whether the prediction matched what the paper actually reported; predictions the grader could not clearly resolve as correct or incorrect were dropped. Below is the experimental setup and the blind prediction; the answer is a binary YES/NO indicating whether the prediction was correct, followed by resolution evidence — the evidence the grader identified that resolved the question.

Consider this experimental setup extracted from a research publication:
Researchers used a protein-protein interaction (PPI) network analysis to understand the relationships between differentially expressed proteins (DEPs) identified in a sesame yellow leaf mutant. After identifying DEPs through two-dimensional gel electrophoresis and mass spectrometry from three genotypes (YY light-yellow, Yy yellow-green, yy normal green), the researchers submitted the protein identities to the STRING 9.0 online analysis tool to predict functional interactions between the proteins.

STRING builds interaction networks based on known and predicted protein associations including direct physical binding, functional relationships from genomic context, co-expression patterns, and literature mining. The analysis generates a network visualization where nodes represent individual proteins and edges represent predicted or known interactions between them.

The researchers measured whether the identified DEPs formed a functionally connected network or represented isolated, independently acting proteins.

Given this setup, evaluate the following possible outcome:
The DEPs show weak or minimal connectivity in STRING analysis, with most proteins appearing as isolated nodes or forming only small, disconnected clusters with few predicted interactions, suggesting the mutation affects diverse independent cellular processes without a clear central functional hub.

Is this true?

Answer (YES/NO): NO